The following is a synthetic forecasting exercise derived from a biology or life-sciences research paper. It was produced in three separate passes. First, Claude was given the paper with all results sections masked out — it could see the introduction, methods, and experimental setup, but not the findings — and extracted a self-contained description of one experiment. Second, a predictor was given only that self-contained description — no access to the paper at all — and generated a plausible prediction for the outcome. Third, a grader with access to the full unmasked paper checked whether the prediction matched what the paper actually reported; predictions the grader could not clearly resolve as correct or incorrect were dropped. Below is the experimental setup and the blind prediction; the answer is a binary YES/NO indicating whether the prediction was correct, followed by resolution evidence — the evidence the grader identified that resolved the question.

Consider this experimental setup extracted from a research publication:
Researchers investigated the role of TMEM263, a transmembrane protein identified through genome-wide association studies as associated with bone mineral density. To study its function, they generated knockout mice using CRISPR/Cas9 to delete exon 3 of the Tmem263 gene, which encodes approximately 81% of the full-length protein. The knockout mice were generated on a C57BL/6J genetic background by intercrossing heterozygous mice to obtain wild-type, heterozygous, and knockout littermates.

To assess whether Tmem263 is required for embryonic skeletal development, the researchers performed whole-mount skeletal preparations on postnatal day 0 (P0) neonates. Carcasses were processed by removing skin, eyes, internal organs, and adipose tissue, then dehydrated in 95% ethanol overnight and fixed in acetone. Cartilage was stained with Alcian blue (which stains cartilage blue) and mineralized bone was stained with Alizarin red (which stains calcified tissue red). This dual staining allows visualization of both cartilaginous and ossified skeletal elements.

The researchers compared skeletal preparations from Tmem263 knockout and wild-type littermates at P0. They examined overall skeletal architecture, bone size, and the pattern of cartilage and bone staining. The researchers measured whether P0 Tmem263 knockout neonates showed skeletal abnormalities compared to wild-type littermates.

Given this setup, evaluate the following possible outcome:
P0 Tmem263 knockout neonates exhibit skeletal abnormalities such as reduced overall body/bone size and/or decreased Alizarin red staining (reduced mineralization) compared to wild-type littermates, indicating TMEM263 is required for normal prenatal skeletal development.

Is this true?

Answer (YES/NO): NO